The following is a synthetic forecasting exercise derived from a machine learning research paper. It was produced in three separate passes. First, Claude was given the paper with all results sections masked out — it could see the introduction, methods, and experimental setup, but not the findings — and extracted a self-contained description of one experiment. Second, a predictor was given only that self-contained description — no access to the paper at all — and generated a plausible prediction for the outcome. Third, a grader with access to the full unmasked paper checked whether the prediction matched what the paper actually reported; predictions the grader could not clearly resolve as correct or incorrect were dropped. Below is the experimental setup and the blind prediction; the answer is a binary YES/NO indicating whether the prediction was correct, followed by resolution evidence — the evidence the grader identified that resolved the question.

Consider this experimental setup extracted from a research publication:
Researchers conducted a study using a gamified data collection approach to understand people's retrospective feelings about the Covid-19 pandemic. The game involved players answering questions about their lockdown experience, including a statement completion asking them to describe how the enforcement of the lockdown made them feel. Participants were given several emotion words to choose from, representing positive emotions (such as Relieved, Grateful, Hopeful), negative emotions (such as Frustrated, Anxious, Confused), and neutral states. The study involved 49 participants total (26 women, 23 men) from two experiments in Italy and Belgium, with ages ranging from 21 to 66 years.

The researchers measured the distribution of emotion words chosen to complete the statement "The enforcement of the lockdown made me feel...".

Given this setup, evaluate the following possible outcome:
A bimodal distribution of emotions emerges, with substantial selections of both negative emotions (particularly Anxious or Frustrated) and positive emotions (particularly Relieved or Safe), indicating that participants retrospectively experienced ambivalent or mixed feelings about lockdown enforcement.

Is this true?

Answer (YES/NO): NO